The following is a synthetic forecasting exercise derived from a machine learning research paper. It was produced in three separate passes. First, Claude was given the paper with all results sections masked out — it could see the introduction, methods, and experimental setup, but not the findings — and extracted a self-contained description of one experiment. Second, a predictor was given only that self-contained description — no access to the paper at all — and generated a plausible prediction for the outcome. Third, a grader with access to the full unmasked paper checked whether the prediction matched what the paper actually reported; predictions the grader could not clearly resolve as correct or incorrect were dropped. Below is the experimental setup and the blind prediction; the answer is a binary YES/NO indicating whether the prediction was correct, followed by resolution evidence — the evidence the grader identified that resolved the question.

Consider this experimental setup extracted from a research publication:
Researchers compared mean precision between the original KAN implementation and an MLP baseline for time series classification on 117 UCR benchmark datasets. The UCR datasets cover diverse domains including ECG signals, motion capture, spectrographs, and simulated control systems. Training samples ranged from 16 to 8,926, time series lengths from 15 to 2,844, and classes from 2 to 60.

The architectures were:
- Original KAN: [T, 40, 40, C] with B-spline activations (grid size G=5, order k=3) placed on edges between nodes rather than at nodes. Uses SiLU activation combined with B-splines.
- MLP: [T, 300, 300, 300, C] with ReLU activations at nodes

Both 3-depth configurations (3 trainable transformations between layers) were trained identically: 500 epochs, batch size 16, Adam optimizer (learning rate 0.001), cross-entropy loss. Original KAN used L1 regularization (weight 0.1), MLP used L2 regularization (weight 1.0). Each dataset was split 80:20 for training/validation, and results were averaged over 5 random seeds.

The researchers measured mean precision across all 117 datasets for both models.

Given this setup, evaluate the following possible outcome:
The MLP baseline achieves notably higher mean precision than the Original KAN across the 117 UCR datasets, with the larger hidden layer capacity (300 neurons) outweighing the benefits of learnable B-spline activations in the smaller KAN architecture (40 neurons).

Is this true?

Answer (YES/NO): NO